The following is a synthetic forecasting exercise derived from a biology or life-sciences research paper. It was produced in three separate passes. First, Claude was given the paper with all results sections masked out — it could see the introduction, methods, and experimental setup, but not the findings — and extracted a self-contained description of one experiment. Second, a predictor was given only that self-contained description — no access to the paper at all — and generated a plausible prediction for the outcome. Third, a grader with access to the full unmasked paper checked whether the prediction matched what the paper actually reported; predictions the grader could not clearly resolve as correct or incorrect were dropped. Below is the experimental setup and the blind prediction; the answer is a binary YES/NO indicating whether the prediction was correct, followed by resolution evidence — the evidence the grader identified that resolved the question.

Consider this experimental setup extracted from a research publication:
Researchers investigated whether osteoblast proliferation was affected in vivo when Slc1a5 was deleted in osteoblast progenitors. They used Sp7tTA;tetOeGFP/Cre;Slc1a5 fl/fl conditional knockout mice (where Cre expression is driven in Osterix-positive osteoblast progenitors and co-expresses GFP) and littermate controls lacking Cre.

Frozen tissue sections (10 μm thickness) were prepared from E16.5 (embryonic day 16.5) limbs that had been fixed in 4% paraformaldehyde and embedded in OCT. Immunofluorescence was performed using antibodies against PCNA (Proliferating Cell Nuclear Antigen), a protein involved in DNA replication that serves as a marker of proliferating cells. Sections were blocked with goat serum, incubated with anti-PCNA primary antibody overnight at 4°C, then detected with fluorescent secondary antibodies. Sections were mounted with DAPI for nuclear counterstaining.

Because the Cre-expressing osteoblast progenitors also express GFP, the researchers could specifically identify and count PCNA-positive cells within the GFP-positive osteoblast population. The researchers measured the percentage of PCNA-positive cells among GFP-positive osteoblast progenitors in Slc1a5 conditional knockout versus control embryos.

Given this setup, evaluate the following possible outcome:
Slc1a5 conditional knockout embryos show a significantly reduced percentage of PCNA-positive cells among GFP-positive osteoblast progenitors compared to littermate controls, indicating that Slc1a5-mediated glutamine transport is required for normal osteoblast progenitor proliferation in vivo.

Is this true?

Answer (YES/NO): YES